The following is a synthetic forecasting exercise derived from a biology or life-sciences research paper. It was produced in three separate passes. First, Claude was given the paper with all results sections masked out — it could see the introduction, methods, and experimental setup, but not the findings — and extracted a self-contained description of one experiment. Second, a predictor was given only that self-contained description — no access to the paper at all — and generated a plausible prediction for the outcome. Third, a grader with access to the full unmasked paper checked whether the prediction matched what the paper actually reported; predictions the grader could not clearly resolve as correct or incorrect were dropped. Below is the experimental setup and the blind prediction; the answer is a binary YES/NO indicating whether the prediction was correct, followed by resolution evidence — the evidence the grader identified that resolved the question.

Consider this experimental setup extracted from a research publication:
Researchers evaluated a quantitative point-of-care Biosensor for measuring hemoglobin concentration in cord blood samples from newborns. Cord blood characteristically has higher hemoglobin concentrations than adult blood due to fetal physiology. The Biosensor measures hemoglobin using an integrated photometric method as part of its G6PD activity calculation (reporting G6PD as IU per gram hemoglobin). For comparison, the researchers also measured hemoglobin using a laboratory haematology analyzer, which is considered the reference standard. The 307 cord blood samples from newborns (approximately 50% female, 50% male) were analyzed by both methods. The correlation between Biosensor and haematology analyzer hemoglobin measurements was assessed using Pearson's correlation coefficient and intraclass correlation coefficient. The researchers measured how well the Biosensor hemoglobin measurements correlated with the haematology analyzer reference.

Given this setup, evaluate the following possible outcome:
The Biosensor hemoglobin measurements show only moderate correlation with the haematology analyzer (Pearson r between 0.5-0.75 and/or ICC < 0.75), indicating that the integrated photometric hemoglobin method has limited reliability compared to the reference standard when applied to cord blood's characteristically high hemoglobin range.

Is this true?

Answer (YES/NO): YES